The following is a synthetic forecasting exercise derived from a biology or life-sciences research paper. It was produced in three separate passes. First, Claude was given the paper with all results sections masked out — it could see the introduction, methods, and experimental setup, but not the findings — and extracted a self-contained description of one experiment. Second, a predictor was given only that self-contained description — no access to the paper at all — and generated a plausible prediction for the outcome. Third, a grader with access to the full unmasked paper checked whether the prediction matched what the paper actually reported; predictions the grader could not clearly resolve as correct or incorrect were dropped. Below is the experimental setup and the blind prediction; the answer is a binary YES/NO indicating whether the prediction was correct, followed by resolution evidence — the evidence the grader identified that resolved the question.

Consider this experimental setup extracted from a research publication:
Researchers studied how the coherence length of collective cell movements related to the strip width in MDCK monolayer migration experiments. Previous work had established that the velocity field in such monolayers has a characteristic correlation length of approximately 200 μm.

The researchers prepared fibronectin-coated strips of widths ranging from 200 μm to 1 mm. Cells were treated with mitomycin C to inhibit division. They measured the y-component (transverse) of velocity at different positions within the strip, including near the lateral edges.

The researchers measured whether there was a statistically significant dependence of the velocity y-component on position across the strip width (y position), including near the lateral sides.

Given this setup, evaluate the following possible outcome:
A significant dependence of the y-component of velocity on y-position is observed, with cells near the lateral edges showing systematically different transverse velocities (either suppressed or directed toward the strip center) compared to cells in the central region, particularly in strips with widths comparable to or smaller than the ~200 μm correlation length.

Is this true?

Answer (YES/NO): NO